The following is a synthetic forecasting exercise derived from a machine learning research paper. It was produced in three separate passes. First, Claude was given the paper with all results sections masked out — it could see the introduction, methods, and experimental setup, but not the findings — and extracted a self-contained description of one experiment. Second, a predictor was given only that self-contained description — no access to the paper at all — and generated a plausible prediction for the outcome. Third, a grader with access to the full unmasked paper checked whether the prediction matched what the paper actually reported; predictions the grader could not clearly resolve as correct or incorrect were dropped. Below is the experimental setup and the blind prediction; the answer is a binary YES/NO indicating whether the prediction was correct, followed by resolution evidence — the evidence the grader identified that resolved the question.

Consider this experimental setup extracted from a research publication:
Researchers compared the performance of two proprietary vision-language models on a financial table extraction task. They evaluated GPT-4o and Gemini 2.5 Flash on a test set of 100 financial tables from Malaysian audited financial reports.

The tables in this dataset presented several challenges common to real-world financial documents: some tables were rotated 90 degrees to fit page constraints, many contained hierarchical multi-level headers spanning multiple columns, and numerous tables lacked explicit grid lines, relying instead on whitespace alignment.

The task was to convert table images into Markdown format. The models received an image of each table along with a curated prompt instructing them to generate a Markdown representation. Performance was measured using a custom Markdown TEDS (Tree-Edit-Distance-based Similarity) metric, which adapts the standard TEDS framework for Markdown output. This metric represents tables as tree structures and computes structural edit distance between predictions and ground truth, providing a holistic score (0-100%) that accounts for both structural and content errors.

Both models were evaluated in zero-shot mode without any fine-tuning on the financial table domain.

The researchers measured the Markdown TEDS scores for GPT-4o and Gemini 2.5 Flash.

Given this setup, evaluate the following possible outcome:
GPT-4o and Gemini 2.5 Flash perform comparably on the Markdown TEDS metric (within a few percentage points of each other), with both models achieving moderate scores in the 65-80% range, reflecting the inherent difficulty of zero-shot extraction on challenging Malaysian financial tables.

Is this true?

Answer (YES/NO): YES